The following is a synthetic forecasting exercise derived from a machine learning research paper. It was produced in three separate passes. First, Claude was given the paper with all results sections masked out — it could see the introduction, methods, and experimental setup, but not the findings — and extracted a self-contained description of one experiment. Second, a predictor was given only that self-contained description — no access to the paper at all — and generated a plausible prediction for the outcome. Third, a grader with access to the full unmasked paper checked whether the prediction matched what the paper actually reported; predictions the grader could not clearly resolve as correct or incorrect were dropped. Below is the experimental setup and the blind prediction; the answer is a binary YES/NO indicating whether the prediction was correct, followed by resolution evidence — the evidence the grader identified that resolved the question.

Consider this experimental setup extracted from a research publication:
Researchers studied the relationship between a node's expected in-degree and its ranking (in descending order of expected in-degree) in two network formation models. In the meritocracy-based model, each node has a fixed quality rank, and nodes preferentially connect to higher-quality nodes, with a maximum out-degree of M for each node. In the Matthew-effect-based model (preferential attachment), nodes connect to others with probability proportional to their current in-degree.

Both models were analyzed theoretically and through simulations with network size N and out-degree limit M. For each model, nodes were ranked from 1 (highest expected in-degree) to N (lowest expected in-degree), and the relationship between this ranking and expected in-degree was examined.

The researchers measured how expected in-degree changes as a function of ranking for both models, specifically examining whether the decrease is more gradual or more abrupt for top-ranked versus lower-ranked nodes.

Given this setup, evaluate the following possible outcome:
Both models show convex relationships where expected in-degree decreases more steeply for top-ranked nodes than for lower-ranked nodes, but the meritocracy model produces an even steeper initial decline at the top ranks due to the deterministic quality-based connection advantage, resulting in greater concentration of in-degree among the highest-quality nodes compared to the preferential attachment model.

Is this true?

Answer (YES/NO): YES